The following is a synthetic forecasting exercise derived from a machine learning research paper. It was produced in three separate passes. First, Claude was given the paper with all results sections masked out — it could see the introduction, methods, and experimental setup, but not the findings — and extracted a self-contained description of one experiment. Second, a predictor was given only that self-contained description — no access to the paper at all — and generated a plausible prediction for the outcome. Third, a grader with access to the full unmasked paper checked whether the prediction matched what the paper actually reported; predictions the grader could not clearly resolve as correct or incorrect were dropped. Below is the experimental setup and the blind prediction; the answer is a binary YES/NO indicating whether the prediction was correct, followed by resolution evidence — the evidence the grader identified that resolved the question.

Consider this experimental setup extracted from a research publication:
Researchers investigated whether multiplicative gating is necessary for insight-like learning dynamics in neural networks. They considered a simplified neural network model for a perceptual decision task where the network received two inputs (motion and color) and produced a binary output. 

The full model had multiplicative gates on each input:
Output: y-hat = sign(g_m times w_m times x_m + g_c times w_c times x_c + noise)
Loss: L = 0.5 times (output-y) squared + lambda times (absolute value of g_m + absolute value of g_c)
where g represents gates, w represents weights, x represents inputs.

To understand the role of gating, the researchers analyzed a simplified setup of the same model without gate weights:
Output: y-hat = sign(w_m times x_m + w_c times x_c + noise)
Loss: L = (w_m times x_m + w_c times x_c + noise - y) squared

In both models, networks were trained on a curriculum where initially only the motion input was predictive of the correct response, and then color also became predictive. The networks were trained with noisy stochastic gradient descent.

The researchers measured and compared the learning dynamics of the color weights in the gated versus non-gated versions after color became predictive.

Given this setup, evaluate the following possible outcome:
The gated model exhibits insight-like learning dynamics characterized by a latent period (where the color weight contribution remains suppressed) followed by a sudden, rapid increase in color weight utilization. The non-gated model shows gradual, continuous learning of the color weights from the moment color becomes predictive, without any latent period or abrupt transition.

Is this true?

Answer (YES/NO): NO